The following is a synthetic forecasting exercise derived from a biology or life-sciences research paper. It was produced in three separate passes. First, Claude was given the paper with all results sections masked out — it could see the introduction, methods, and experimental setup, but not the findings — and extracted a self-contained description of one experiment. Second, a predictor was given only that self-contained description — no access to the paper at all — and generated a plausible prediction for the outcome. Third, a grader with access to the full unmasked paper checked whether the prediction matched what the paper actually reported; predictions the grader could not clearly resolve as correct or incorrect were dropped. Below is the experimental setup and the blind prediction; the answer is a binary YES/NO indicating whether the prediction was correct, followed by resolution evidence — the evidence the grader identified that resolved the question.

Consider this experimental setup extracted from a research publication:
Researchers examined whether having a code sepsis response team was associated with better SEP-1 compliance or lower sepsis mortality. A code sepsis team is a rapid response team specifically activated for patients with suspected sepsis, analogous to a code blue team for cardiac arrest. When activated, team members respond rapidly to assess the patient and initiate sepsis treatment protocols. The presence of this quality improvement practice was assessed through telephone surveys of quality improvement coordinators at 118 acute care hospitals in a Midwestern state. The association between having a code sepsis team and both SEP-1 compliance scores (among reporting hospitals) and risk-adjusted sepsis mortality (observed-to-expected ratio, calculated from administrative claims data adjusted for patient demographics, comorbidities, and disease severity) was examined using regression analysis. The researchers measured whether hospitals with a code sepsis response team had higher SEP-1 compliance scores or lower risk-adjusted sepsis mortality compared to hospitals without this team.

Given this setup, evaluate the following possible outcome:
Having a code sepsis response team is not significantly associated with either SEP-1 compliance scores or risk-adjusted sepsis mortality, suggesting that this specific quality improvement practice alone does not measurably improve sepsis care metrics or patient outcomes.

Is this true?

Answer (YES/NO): YES